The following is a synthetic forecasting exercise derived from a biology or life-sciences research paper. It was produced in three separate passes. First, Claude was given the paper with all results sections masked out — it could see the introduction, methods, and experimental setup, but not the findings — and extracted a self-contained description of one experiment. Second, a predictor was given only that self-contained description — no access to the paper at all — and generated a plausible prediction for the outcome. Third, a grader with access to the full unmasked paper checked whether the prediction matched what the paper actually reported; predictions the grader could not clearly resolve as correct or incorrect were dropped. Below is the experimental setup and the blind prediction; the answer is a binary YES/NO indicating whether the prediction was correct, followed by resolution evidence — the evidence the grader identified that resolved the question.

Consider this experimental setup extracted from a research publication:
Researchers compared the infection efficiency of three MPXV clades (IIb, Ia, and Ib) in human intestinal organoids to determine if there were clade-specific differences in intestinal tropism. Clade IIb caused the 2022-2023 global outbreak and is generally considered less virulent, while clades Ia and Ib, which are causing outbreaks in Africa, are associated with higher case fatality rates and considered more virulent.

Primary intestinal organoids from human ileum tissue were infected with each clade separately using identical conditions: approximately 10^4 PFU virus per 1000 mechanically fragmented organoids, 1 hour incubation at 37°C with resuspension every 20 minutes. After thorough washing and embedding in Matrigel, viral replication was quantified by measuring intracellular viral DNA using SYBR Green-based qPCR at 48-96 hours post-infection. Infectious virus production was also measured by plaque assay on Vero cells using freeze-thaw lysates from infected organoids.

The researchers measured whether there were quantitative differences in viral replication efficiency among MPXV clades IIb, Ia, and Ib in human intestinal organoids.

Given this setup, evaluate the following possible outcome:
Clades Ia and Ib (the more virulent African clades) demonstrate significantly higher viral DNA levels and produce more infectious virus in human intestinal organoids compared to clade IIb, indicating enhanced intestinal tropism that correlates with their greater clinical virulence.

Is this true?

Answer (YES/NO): NO